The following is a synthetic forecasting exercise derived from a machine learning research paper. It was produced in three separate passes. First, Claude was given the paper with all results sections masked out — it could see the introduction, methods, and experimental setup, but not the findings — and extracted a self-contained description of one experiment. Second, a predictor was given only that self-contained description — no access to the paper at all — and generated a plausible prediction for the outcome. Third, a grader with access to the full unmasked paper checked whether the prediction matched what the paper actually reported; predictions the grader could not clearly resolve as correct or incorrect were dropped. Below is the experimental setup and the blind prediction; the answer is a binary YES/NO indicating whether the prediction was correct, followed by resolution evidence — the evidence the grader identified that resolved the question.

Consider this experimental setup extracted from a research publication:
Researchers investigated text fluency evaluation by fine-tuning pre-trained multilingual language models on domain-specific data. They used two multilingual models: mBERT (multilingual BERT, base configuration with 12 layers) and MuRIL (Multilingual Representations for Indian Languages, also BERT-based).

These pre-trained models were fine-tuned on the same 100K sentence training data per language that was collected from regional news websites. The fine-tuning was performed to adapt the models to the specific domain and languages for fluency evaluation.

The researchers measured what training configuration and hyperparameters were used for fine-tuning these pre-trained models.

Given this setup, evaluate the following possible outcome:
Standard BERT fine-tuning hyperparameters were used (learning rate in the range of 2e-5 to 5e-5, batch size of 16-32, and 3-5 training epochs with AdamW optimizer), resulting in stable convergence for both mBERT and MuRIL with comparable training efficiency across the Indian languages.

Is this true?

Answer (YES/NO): NO